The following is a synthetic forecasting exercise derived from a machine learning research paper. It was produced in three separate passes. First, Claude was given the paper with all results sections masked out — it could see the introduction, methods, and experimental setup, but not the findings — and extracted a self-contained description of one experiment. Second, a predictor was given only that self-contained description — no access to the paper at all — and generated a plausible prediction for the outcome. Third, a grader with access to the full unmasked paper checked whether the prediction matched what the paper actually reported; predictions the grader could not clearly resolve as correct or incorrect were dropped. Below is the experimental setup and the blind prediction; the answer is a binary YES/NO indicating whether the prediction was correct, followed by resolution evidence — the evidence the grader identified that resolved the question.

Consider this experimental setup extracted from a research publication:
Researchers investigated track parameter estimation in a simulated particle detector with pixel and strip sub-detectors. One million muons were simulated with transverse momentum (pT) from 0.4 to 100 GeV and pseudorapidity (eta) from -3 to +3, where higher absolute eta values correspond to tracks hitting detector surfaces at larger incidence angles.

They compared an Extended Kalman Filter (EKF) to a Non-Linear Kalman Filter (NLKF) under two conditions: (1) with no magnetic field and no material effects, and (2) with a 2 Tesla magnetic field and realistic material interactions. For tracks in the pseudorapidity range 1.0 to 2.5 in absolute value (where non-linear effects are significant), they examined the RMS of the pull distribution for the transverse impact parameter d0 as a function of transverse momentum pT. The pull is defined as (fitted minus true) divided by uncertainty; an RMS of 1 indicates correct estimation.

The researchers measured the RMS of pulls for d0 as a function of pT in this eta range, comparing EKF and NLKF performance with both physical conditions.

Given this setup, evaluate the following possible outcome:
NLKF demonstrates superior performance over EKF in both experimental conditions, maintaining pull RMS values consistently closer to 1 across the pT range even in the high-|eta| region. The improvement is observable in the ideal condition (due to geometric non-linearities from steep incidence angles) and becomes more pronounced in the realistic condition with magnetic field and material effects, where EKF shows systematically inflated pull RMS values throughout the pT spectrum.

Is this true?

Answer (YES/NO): NO